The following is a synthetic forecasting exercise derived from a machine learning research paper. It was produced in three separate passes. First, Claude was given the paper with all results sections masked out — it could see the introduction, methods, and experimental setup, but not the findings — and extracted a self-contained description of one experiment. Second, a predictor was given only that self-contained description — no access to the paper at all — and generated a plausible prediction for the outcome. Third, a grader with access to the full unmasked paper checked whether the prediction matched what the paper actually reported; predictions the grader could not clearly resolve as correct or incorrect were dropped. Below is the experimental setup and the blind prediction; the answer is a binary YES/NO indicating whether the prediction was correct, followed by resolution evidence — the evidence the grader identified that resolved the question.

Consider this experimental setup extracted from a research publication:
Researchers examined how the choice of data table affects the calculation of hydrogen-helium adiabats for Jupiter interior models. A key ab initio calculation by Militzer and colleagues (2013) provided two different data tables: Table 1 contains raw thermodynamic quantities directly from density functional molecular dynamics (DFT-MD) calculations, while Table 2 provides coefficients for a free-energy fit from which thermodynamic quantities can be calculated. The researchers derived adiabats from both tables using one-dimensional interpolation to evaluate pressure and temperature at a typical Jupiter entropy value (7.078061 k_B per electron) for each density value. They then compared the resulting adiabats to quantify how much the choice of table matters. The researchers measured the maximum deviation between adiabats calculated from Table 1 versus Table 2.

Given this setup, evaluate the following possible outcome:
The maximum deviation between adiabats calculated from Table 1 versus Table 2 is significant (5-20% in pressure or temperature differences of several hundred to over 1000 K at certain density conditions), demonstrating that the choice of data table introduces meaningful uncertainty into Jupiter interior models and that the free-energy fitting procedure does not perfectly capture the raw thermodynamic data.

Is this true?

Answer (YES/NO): NO